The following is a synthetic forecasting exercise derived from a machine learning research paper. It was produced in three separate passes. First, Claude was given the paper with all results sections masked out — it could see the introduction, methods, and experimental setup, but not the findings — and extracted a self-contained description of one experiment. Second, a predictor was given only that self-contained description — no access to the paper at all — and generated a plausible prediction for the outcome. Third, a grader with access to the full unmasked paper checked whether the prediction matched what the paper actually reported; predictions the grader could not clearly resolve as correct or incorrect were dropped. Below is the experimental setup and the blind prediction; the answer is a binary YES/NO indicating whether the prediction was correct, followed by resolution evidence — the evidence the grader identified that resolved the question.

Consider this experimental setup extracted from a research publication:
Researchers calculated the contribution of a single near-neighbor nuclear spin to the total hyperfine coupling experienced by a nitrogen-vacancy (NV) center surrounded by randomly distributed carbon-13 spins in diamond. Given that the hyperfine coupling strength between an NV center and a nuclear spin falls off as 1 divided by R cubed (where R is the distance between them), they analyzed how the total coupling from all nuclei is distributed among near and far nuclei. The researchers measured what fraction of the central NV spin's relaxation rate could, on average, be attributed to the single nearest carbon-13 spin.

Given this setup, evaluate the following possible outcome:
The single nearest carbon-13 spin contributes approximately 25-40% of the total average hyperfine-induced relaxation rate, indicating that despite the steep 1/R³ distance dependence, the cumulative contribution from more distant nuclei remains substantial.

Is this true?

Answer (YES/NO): NO